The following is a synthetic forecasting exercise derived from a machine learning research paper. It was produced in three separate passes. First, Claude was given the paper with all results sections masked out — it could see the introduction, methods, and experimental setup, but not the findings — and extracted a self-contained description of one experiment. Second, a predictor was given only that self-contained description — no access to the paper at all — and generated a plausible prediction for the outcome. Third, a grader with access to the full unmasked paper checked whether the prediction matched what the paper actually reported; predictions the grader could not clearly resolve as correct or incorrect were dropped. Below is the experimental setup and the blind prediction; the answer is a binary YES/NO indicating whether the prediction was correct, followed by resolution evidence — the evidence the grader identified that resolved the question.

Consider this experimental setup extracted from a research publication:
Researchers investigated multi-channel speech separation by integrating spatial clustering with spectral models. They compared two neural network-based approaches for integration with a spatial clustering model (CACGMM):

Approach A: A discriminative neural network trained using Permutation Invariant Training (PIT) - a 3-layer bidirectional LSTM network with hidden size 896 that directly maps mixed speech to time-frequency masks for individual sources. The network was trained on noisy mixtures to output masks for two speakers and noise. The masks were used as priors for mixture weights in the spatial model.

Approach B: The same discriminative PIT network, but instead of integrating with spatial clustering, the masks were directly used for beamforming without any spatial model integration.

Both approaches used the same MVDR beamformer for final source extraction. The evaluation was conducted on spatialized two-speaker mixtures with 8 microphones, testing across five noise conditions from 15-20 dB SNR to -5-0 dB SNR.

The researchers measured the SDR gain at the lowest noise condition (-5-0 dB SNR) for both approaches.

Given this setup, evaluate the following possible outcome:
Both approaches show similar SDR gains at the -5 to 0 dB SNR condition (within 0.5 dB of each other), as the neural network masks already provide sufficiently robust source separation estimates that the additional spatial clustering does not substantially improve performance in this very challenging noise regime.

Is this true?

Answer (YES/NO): NO